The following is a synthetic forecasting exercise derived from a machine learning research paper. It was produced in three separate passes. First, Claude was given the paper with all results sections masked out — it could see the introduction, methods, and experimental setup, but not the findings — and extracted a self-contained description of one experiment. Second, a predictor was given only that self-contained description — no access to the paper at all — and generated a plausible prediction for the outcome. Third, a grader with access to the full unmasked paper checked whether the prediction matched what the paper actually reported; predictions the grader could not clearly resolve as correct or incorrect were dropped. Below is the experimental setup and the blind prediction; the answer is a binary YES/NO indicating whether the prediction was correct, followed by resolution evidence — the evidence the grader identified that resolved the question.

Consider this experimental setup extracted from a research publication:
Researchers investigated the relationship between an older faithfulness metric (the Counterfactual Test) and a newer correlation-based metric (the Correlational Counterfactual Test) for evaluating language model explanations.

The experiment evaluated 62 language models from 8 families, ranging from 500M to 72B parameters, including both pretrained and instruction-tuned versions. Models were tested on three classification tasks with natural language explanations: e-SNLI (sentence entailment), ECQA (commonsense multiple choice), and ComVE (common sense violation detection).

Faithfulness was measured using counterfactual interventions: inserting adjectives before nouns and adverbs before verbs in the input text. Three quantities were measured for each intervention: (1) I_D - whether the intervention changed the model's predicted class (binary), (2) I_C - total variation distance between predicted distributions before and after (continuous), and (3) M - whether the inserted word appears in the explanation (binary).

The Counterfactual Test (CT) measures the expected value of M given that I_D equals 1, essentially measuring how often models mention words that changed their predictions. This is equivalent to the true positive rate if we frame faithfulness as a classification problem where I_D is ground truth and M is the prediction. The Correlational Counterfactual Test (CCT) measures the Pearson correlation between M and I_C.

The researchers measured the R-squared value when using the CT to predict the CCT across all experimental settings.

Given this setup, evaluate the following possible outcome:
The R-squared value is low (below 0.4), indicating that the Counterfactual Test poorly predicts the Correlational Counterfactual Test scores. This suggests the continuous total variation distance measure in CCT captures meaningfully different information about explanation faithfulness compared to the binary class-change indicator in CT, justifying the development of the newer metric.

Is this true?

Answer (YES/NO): YES